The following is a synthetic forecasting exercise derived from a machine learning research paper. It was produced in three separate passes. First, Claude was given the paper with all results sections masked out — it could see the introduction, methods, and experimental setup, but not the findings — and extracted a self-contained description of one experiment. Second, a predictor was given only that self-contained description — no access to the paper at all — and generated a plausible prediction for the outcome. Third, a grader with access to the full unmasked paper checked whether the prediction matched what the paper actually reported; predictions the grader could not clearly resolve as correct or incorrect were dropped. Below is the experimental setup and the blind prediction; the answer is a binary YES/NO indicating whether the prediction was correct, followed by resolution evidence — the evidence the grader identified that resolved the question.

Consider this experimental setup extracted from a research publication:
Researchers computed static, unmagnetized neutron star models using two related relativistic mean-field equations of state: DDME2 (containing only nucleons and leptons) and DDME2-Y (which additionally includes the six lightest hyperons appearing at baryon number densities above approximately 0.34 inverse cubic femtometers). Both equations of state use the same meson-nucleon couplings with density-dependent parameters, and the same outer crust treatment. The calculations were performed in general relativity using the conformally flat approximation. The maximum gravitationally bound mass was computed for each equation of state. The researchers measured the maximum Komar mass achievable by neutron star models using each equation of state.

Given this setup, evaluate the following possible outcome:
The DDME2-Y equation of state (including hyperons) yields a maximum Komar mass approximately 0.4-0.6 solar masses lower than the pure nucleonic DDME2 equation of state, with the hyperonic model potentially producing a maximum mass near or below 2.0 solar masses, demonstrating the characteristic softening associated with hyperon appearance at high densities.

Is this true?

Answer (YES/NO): NO